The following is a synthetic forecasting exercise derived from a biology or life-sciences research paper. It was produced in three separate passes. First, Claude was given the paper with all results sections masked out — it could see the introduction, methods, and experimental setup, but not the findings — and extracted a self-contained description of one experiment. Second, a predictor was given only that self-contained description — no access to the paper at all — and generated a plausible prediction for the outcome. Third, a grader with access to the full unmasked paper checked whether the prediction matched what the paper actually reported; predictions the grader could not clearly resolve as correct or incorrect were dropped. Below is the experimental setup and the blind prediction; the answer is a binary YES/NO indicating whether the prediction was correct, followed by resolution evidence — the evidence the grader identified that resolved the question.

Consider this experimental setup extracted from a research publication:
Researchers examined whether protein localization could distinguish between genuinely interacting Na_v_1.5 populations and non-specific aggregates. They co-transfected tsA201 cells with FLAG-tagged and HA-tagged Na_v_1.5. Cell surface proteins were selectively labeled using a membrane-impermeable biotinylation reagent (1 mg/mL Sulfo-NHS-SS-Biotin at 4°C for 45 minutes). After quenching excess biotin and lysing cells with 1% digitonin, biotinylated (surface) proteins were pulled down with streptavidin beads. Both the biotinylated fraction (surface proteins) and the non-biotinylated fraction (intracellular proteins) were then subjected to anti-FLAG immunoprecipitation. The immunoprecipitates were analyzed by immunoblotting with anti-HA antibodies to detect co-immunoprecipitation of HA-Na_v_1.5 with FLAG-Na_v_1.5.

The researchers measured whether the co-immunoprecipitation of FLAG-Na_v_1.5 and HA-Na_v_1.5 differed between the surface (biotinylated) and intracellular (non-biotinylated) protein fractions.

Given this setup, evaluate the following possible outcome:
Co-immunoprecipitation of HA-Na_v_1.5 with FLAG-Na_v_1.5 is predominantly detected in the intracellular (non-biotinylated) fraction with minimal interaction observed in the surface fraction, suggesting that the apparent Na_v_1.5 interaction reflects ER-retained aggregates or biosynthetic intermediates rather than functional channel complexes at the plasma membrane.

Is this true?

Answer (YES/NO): NO